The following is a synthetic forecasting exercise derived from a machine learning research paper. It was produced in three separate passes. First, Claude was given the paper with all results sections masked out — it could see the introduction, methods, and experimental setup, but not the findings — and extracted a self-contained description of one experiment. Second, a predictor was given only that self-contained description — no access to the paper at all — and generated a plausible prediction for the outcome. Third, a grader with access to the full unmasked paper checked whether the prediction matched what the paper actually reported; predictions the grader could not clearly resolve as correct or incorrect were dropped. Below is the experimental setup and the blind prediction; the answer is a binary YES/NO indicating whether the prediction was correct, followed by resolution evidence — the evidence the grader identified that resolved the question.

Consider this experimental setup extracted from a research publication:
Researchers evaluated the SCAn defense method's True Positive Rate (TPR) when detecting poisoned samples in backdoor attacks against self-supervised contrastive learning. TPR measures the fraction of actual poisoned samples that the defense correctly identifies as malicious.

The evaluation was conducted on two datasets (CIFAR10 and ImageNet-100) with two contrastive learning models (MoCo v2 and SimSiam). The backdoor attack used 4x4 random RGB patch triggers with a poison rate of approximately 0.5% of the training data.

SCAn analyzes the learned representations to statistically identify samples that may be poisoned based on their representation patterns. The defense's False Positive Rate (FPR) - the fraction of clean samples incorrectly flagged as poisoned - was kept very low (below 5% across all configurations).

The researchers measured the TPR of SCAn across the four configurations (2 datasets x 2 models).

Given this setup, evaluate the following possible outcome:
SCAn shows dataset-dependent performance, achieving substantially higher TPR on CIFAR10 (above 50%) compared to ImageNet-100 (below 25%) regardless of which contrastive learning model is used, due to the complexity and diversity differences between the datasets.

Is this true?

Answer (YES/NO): NO